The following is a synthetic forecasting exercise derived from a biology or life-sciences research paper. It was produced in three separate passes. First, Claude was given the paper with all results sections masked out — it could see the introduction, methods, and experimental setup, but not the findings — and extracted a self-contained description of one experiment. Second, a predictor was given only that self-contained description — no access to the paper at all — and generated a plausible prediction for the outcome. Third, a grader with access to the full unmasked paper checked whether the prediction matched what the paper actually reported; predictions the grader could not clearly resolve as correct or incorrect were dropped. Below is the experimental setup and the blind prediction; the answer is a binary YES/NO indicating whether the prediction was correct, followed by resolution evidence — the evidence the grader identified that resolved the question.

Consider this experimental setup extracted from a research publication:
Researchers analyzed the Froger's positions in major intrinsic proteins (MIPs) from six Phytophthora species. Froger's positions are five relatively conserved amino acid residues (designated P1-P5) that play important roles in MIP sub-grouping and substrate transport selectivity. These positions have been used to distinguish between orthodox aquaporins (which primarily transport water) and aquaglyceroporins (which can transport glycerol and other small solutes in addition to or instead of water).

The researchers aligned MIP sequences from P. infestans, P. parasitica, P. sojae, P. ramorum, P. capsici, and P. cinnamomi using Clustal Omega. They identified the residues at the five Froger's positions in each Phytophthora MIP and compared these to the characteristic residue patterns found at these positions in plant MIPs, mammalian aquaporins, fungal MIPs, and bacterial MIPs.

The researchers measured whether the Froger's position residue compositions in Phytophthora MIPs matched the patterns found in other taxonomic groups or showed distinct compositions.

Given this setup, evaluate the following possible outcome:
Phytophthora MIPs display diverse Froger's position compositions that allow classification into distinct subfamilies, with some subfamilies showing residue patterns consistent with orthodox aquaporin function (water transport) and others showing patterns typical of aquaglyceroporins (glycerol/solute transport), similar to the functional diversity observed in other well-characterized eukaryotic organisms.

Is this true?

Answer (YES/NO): NO